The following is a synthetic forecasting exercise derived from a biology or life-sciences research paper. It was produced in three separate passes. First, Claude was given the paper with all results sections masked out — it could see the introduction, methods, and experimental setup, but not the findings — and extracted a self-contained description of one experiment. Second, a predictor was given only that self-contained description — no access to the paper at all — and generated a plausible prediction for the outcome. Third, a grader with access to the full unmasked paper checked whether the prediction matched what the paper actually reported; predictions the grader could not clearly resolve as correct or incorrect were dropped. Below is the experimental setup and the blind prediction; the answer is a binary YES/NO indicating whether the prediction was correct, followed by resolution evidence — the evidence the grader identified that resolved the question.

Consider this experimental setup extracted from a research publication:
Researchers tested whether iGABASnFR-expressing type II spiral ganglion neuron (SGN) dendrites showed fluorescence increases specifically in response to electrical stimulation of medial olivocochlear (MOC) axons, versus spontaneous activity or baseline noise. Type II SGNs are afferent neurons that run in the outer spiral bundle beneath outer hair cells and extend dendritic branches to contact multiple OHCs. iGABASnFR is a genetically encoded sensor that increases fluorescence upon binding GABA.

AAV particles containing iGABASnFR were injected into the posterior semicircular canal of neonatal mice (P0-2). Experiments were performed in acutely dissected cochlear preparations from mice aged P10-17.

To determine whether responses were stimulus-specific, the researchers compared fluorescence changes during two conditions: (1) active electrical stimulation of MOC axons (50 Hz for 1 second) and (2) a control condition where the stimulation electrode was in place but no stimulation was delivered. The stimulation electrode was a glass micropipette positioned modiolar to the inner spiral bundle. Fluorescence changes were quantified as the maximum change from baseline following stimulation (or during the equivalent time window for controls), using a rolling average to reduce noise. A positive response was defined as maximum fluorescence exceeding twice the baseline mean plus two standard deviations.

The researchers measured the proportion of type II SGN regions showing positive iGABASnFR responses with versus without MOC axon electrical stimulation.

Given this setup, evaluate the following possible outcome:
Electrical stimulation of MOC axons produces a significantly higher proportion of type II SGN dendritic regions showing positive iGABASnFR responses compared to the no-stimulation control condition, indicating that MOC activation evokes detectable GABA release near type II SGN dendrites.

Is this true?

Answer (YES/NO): YES